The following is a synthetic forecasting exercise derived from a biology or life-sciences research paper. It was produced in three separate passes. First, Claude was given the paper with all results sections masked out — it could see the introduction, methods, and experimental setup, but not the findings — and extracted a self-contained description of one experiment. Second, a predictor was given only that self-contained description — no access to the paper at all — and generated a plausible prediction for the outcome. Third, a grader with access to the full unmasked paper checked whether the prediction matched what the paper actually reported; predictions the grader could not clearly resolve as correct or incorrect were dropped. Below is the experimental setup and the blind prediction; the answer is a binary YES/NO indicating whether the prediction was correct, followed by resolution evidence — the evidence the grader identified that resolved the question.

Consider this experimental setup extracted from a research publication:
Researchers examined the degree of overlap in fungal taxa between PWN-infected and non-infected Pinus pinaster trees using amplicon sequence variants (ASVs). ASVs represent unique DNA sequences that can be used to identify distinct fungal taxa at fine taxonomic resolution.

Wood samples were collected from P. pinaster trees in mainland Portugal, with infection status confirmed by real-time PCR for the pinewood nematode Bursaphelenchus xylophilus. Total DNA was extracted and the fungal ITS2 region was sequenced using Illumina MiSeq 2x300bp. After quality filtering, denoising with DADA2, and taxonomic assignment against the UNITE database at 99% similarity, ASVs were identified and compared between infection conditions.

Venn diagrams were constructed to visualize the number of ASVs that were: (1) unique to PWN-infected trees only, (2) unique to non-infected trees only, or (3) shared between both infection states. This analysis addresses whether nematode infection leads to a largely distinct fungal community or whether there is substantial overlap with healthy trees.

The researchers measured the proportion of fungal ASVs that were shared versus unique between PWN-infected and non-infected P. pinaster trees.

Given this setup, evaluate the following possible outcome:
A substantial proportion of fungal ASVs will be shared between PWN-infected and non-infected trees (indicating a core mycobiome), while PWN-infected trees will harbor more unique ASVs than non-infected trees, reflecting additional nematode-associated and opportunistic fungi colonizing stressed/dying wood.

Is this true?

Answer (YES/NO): NO